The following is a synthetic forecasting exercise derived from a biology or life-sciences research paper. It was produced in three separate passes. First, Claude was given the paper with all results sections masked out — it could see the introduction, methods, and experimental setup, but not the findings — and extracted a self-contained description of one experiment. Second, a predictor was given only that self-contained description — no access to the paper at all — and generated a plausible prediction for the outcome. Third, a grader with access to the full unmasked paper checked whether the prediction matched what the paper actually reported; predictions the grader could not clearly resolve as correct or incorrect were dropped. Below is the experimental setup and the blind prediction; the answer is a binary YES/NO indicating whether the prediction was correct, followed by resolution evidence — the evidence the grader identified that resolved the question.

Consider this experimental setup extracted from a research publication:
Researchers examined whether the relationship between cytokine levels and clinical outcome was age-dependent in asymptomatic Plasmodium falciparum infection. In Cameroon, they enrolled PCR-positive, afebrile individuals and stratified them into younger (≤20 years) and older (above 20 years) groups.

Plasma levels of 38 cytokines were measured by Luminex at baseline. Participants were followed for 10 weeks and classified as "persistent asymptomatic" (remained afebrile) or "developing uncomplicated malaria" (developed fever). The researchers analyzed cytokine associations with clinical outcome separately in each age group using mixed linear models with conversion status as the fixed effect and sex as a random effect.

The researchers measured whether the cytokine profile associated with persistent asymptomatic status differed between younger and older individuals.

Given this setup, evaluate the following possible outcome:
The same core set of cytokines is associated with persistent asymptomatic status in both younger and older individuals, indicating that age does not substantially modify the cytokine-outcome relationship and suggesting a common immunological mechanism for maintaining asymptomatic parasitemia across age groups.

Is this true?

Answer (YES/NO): NO